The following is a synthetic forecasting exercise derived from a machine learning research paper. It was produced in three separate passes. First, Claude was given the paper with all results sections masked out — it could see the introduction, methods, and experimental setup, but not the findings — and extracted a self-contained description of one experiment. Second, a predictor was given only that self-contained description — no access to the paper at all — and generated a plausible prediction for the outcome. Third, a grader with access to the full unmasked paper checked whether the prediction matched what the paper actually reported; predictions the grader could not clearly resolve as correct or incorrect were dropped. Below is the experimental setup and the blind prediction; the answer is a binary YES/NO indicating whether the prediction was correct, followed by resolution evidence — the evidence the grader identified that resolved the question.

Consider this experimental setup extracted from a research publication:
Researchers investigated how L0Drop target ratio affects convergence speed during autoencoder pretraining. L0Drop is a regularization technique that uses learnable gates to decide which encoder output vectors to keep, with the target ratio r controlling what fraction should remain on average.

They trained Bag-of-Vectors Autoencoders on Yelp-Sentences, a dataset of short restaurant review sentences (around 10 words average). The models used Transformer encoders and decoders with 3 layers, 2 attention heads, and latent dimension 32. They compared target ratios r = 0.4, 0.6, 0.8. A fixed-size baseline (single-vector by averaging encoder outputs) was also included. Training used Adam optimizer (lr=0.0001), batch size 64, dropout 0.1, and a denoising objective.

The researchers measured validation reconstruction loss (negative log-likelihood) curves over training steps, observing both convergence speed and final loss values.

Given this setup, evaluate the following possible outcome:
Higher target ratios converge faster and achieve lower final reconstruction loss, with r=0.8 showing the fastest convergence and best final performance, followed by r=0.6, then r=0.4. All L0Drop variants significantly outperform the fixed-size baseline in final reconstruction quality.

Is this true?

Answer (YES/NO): NO